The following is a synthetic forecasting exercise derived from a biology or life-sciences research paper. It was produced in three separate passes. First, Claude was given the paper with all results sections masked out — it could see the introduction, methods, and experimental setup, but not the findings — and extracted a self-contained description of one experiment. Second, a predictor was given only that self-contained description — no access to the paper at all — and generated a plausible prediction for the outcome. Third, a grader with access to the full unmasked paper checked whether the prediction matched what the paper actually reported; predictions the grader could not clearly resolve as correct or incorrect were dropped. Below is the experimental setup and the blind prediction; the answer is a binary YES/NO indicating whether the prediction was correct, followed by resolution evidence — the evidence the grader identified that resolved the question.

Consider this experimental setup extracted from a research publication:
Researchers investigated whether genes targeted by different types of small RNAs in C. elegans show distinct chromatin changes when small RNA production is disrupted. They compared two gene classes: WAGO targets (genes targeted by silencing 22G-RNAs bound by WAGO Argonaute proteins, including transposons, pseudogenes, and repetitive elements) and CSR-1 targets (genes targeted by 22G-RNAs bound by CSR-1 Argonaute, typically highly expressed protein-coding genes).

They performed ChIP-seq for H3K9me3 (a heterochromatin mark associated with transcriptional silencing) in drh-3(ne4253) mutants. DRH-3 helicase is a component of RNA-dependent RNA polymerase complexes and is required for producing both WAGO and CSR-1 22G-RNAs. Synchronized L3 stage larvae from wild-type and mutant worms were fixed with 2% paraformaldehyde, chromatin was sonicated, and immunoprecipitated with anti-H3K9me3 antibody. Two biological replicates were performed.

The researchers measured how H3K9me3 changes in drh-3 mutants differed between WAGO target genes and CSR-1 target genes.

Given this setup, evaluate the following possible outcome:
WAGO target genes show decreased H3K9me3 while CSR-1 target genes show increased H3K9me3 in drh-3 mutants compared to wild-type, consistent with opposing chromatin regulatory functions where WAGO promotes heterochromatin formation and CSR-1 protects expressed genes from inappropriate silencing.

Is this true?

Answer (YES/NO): NO